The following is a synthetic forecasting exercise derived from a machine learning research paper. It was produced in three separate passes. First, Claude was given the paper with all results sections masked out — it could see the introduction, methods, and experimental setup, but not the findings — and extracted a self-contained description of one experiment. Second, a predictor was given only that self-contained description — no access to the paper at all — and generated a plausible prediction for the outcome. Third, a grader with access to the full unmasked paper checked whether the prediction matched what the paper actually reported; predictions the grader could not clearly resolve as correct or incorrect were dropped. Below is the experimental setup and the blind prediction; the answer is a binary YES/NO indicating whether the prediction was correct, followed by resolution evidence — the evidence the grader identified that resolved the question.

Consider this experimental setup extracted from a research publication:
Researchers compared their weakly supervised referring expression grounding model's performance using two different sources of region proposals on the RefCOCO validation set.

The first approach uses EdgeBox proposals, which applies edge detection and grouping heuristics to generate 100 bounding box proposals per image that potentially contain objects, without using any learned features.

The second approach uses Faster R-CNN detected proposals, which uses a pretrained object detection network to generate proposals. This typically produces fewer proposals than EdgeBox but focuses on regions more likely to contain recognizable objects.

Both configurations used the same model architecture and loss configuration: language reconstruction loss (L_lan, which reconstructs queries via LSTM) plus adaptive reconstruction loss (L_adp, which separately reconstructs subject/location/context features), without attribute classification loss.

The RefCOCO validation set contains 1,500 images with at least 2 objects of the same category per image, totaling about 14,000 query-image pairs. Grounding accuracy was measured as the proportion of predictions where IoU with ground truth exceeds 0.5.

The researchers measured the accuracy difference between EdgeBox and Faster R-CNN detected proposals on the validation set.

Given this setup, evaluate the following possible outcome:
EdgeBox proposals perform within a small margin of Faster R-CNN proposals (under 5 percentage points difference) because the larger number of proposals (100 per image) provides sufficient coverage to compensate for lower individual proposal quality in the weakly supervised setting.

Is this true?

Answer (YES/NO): NO